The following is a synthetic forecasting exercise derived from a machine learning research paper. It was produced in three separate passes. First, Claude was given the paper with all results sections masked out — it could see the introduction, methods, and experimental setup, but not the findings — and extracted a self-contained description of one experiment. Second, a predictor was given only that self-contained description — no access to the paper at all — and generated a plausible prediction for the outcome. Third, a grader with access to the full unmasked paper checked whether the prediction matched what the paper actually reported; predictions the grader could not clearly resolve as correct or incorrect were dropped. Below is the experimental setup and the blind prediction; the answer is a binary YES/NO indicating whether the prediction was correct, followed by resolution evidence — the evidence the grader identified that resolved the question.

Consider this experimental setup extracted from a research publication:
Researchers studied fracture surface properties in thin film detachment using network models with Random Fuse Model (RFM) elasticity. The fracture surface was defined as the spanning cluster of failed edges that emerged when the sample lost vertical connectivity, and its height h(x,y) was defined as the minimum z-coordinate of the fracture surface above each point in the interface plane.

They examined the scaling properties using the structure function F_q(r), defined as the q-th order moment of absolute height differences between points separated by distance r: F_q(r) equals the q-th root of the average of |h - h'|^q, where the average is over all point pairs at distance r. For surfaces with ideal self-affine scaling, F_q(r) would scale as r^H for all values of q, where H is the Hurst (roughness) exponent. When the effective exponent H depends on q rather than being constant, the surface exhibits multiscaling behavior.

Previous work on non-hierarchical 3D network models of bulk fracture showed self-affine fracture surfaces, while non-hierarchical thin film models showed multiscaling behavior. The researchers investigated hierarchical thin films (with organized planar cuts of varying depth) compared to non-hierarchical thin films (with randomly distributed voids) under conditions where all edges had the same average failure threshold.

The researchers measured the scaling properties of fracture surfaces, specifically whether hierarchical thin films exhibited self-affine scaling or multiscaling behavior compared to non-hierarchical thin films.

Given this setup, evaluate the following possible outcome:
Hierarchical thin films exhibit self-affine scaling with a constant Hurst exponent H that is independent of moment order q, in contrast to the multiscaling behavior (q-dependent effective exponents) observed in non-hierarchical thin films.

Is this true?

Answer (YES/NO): NO